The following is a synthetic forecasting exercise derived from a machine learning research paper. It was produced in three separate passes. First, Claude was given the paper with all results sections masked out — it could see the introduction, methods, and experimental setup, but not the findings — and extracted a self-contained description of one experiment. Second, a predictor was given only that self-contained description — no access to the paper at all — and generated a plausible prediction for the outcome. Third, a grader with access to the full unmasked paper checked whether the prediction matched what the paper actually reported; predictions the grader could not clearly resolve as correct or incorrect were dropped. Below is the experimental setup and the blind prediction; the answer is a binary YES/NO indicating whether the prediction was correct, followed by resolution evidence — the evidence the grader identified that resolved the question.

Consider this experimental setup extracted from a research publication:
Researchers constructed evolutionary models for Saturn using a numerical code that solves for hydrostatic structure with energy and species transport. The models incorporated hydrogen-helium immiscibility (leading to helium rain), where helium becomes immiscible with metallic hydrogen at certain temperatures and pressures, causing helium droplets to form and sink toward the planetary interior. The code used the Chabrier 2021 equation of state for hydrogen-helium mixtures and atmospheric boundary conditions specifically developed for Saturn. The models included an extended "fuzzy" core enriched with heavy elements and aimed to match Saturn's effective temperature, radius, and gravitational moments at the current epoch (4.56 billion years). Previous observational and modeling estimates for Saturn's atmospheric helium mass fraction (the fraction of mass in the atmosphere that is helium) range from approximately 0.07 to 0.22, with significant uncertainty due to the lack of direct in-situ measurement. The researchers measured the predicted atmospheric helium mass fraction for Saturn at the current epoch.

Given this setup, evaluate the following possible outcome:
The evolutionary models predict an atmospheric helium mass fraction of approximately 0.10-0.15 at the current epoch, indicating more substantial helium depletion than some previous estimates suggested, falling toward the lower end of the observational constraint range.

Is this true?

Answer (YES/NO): NO